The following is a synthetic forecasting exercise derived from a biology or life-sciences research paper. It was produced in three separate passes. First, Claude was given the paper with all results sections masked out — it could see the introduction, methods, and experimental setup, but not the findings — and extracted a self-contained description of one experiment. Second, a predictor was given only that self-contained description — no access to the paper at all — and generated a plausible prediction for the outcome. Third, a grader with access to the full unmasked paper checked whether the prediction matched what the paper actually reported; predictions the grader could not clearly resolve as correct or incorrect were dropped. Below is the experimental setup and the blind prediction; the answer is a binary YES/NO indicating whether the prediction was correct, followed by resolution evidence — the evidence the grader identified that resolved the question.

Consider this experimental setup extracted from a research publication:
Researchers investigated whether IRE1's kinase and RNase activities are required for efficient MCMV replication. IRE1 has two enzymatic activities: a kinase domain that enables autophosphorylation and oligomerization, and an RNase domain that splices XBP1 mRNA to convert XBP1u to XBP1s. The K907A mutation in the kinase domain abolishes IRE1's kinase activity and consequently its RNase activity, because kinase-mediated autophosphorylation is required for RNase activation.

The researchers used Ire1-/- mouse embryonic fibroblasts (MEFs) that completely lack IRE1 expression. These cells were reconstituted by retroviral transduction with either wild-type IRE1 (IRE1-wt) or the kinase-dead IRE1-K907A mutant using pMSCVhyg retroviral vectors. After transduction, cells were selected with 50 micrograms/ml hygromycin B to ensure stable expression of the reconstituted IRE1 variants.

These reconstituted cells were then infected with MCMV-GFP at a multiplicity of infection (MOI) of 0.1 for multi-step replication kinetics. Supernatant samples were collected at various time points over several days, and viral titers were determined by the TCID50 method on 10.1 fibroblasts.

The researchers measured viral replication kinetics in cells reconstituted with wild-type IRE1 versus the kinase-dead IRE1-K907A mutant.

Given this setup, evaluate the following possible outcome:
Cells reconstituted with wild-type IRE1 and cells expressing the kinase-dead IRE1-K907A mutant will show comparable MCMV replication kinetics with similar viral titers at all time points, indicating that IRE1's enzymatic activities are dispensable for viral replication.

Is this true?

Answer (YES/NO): NO